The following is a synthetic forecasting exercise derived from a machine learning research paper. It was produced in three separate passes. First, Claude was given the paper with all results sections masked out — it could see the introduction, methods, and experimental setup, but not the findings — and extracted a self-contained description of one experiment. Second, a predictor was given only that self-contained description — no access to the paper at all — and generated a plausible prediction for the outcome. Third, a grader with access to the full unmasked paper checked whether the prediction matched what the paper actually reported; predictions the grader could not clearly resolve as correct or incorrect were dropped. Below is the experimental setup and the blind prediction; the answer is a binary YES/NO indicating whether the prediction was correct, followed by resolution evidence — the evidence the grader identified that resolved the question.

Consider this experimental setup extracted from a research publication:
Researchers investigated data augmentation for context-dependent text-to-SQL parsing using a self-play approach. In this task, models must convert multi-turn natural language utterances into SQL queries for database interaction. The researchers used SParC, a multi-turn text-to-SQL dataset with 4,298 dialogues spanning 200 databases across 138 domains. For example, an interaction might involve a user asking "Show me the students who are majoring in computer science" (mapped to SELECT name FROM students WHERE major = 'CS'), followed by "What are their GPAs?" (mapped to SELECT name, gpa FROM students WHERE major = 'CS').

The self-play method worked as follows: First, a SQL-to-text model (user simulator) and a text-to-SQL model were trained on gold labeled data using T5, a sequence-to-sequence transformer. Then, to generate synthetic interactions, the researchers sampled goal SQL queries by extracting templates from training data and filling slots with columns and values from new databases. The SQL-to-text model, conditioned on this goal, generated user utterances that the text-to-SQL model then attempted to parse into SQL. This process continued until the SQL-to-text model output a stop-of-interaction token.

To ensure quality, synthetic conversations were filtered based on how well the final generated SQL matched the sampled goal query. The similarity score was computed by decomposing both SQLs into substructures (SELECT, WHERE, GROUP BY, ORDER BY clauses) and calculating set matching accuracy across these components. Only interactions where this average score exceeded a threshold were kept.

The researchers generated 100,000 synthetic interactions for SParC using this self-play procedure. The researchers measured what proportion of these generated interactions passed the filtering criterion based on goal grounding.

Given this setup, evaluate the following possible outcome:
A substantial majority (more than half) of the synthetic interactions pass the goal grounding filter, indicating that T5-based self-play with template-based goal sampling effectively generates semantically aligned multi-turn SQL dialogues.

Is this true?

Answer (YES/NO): NO